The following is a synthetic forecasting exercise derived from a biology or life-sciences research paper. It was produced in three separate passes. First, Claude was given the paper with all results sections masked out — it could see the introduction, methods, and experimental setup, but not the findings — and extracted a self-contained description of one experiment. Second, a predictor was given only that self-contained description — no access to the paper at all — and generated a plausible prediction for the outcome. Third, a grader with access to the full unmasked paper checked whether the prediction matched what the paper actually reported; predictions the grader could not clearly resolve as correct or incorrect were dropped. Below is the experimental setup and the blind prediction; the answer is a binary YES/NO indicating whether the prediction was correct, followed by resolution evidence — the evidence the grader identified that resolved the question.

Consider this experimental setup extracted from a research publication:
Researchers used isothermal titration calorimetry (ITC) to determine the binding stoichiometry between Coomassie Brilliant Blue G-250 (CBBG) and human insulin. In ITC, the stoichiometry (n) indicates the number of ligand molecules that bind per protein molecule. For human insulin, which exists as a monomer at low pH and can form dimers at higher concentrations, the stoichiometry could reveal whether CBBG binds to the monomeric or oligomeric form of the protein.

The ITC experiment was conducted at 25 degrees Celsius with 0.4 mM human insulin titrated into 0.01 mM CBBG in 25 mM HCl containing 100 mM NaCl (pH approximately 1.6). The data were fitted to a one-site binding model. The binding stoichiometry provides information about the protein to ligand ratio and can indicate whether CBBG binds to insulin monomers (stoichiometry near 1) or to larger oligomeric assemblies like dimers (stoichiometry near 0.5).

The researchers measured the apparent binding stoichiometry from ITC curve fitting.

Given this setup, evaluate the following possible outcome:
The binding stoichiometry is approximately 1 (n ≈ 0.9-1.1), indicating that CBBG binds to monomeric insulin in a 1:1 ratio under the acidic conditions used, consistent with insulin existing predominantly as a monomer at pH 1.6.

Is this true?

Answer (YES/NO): NO